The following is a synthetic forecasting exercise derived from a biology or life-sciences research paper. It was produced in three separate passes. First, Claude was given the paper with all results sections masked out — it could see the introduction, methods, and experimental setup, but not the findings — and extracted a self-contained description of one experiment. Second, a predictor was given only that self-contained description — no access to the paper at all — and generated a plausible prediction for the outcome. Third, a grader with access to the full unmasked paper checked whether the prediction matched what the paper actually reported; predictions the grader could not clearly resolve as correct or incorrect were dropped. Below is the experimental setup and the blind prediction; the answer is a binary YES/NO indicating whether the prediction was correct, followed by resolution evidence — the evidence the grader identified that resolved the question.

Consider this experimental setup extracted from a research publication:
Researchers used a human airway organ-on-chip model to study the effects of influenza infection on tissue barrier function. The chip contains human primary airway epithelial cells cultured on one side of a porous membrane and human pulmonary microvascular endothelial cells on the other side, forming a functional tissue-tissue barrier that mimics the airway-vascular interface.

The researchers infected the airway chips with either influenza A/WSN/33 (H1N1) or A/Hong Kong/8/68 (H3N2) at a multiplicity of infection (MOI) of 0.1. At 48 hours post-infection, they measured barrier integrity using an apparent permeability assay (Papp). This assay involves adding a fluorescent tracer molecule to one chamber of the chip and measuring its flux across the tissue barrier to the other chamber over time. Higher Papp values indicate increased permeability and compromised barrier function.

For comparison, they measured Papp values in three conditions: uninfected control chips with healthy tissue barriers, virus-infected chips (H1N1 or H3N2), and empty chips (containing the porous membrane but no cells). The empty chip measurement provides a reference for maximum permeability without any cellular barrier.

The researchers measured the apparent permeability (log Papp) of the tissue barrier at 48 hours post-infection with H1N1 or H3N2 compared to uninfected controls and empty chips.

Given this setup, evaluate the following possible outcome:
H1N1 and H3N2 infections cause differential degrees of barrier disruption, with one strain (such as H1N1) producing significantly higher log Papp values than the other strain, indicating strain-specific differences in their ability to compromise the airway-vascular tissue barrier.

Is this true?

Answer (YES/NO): YES